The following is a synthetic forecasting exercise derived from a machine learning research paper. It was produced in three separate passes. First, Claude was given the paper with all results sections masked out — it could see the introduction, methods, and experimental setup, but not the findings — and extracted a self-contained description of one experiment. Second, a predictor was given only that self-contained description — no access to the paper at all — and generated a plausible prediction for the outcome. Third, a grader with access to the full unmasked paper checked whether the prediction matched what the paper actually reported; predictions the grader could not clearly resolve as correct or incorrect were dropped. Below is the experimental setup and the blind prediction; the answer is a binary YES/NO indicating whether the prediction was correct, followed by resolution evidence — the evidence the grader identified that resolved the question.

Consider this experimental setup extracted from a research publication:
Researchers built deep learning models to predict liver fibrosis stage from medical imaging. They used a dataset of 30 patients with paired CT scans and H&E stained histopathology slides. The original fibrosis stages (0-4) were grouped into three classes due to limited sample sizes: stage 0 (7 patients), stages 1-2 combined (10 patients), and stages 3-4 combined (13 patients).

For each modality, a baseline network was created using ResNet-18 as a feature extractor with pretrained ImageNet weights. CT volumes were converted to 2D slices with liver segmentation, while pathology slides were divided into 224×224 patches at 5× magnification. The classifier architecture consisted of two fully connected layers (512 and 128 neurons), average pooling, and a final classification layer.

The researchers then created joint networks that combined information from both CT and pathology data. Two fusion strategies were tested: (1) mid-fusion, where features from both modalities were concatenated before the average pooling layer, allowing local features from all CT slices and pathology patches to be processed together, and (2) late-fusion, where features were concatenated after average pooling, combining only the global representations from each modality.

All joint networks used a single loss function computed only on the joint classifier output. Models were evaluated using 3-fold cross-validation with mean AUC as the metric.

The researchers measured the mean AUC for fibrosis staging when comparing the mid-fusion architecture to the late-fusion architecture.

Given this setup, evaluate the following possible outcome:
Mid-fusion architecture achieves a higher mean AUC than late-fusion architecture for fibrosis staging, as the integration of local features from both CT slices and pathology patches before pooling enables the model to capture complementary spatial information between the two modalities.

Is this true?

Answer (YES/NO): YES